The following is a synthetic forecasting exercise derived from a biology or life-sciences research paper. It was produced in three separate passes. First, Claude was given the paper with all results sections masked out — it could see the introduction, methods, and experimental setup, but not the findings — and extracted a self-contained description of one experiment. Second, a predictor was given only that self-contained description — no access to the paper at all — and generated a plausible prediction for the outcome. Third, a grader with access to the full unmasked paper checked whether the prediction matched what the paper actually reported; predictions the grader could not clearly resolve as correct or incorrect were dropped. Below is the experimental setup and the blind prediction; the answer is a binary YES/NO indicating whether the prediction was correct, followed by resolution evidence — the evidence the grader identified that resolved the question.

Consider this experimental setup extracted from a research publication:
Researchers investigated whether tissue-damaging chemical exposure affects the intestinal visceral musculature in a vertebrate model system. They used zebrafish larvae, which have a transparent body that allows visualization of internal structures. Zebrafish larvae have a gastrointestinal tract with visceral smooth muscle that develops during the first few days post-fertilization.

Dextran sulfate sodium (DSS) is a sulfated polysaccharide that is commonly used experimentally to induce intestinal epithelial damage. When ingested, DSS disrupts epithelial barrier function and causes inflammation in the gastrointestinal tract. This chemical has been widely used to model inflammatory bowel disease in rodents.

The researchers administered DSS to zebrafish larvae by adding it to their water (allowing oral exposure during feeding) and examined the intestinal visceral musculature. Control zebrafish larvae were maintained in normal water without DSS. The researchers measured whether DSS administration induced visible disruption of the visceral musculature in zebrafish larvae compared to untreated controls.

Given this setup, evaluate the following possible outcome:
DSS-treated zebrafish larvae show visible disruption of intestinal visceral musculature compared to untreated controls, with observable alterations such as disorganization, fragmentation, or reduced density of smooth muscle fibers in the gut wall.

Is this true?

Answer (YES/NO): YES